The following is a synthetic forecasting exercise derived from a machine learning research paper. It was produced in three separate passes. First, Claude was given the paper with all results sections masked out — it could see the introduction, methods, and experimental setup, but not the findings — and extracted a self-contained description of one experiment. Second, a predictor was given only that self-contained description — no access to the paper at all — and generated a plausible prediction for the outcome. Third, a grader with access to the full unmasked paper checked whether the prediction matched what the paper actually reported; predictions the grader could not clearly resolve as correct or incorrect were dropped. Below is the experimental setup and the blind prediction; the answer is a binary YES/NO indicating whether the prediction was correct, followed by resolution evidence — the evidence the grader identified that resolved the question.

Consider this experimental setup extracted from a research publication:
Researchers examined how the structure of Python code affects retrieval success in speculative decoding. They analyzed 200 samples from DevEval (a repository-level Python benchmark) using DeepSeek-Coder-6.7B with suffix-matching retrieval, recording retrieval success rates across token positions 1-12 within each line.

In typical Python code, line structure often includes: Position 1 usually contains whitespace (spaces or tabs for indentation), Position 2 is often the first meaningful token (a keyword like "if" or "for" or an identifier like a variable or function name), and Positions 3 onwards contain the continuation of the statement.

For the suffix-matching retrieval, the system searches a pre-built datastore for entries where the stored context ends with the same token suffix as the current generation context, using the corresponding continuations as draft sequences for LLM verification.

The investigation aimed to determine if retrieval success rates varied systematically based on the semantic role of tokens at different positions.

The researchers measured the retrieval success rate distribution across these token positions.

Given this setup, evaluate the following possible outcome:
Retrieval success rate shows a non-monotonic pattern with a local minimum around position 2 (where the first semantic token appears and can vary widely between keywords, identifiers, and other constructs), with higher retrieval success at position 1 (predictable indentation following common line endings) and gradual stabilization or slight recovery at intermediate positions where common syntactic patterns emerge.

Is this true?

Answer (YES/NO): YES